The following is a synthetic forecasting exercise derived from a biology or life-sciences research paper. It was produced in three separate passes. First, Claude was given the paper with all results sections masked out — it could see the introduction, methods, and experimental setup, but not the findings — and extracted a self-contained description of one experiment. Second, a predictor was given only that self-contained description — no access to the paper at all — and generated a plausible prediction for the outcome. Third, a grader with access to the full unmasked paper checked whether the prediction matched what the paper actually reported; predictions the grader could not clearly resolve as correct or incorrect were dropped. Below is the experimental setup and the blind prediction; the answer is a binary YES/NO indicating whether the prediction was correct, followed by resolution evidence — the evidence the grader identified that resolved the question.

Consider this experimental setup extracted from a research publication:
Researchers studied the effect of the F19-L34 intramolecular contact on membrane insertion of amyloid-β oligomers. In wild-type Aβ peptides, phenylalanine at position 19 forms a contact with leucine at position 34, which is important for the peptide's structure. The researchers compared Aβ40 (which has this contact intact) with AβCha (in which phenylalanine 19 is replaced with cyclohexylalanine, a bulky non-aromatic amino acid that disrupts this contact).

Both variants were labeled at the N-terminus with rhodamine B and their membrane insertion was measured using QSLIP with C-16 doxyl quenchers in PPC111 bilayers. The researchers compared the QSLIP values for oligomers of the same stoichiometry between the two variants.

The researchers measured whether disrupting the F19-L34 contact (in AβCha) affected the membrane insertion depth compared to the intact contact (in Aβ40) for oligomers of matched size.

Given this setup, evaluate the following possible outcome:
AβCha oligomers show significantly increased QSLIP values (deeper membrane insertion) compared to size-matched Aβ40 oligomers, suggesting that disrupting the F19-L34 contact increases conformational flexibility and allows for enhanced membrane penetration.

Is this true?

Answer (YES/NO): NO